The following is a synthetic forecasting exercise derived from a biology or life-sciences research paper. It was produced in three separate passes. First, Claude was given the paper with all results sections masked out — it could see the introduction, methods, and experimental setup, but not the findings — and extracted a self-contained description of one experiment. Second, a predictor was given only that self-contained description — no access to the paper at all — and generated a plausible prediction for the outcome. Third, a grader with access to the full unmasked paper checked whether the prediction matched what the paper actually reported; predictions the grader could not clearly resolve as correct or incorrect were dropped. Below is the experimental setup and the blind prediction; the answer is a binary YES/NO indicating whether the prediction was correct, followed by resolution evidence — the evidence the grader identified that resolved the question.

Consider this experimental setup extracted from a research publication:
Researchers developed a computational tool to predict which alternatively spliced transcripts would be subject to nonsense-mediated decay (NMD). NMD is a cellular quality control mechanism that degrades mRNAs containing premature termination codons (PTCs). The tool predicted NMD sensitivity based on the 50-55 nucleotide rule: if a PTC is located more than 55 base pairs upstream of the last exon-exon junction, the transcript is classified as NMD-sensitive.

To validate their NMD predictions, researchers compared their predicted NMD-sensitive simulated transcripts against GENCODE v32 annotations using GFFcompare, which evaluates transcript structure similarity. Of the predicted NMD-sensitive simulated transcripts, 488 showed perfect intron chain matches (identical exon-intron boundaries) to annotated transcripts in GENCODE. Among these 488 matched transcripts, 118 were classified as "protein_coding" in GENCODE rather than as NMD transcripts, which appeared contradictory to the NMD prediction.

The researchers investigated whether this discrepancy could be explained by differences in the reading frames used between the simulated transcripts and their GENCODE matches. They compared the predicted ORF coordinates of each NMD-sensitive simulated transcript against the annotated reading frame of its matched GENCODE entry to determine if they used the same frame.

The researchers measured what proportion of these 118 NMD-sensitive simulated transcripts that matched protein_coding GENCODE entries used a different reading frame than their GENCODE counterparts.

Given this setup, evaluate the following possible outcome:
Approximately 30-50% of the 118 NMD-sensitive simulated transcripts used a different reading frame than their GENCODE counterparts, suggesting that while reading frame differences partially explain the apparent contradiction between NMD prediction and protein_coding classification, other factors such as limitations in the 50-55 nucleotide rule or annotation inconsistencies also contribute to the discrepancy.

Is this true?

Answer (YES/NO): NO